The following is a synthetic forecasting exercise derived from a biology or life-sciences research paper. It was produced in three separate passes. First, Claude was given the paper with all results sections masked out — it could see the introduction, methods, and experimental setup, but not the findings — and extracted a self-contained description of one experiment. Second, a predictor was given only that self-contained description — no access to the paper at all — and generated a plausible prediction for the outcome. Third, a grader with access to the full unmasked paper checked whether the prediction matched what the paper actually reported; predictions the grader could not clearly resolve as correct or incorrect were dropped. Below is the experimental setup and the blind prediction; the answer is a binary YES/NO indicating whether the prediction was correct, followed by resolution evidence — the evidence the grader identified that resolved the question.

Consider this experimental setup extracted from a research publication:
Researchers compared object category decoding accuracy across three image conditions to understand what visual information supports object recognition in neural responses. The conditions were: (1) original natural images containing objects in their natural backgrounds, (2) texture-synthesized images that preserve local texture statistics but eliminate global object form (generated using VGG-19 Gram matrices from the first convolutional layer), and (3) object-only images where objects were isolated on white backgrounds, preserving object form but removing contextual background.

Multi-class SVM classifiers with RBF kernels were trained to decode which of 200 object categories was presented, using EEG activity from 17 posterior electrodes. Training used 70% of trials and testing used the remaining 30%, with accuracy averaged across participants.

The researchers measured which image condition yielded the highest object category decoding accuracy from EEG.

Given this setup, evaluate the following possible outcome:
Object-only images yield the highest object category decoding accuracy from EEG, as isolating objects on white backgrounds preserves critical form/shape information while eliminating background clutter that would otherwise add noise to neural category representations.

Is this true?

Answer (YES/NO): YES